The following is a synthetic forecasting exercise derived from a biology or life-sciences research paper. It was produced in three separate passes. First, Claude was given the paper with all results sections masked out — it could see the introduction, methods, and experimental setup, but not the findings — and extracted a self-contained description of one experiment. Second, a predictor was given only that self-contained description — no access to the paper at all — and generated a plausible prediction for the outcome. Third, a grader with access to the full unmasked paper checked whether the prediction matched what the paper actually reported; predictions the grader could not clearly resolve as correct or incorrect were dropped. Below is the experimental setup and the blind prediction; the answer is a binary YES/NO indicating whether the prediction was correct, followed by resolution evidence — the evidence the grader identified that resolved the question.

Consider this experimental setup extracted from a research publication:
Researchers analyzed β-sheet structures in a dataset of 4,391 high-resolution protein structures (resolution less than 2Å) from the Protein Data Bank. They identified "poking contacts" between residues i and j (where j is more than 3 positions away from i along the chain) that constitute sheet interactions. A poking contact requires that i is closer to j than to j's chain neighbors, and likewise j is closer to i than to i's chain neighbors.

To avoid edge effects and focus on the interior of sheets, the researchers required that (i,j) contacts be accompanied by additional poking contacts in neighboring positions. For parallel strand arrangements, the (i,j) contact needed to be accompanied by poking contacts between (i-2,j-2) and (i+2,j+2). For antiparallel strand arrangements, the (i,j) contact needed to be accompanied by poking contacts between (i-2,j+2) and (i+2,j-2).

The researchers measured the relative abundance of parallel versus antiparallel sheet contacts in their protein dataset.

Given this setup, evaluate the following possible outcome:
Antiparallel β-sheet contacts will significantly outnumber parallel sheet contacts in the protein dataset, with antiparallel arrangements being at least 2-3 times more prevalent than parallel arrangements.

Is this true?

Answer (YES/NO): YES